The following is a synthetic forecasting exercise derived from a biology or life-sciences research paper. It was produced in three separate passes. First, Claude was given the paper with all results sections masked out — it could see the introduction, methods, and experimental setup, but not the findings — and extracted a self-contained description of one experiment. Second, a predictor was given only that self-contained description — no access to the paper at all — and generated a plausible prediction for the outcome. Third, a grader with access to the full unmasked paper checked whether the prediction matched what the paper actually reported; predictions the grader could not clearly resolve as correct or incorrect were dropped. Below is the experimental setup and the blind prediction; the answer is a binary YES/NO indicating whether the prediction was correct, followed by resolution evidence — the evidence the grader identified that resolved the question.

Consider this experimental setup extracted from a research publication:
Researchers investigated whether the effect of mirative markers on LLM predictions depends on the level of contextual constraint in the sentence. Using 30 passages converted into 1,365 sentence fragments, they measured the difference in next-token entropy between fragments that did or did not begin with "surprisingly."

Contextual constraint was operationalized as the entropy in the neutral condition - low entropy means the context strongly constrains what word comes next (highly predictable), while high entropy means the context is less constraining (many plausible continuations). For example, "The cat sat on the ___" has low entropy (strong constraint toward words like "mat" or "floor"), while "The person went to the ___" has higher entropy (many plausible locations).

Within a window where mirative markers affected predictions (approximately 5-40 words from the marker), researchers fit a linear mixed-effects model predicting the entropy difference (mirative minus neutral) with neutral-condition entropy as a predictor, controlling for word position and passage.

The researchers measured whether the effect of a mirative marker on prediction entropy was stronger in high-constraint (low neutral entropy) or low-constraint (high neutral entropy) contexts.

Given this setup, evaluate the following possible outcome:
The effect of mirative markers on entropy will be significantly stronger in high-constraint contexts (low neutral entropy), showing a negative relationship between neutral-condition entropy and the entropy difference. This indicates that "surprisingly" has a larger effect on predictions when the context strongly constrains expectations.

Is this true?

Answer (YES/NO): NO